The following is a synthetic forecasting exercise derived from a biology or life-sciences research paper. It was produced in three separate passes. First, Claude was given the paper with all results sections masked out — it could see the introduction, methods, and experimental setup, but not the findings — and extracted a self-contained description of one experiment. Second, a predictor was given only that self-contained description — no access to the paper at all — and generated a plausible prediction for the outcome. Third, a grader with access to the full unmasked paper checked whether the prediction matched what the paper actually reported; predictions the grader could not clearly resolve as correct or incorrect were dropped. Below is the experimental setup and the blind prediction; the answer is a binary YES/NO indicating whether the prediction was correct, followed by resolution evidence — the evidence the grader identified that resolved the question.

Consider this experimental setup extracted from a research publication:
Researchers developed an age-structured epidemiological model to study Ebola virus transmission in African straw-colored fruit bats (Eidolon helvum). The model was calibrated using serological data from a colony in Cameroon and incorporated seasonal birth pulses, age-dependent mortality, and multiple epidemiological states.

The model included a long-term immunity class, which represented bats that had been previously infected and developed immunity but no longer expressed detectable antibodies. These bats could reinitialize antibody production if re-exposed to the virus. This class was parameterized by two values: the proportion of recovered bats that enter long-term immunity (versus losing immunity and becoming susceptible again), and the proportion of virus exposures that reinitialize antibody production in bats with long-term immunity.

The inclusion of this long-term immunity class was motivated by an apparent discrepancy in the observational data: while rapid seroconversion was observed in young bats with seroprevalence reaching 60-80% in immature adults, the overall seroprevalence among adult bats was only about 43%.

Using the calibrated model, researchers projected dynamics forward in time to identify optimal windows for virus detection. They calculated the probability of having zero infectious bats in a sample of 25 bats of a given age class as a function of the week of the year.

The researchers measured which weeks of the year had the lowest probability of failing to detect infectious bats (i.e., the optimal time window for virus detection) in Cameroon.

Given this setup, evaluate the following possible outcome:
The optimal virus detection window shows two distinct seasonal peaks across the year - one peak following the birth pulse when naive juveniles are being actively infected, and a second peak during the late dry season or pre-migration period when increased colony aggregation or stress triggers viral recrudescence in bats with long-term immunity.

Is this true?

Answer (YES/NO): NO